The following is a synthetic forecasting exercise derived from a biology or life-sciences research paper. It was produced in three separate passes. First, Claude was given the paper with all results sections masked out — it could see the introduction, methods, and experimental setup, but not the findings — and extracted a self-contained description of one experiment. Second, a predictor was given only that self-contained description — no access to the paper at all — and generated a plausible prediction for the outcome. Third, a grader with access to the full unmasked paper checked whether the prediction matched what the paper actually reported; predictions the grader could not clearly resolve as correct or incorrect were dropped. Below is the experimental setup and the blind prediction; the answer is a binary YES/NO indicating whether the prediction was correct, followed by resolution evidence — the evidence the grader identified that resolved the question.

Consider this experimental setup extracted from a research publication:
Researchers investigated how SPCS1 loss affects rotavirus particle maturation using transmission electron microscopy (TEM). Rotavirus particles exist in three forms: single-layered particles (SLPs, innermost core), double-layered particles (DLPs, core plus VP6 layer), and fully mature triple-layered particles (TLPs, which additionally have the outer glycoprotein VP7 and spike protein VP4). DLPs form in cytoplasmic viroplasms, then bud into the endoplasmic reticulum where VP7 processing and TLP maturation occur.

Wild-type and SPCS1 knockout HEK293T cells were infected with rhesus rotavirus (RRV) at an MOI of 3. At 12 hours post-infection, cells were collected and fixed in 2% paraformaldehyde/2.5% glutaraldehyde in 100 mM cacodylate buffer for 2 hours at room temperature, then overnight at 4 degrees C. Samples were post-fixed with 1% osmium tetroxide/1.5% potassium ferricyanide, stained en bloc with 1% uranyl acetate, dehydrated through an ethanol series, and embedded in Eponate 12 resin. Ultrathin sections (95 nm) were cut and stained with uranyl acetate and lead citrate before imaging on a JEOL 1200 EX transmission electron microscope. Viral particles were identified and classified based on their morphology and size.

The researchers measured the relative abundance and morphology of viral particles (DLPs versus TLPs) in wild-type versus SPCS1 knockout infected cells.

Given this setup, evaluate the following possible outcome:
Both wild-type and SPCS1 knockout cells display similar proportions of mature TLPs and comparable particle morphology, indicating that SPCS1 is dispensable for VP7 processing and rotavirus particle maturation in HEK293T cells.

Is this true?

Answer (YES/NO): NO